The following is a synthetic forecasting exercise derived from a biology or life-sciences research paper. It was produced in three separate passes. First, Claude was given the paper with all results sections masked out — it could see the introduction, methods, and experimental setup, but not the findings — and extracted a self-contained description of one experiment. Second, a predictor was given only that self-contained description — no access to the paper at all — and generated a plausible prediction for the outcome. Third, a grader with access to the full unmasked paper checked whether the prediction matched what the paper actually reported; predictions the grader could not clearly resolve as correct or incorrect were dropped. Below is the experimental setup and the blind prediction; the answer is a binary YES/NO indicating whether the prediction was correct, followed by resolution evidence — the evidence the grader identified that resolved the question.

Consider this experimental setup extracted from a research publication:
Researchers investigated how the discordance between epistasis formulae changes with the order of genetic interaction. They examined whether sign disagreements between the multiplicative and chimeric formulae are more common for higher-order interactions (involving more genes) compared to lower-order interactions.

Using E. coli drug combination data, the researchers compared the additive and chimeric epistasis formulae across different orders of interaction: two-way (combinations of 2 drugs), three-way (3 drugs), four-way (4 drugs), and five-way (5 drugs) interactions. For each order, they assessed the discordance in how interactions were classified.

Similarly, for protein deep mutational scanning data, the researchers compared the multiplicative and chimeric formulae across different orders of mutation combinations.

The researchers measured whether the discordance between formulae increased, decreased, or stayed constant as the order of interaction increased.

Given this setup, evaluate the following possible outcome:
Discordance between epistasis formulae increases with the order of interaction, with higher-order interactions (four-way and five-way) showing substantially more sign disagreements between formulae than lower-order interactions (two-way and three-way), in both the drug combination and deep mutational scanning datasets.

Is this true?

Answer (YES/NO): YES